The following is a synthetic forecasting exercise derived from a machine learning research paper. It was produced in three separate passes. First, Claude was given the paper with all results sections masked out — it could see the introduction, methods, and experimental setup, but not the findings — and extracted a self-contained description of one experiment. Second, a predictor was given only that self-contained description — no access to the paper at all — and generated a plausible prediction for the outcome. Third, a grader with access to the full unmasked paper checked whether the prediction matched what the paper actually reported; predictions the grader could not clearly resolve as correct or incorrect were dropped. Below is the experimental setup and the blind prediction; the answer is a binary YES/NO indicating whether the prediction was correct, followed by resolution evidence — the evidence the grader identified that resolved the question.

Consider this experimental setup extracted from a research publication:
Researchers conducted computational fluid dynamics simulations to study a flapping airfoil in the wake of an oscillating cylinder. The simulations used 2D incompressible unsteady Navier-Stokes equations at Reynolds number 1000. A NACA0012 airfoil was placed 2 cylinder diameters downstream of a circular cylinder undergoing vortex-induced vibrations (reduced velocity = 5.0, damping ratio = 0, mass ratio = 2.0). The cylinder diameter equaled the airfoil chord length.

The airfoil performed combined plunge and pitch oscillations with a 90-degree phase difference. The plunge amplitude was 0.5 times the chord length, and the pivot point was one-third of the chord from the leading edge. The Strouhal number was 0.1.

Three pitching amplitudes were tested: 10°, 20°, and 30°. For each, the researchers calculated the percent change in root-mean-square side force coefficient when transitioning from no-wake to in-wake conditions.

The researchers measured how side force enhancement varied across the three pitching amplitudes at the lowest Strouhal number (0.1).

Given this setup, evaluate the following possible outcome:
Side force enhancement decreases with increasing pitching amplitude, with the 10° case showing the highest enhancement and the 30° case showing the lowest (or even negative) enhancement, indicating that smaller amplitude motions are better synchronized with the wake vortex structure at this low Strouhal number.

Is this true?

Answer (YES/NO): YES